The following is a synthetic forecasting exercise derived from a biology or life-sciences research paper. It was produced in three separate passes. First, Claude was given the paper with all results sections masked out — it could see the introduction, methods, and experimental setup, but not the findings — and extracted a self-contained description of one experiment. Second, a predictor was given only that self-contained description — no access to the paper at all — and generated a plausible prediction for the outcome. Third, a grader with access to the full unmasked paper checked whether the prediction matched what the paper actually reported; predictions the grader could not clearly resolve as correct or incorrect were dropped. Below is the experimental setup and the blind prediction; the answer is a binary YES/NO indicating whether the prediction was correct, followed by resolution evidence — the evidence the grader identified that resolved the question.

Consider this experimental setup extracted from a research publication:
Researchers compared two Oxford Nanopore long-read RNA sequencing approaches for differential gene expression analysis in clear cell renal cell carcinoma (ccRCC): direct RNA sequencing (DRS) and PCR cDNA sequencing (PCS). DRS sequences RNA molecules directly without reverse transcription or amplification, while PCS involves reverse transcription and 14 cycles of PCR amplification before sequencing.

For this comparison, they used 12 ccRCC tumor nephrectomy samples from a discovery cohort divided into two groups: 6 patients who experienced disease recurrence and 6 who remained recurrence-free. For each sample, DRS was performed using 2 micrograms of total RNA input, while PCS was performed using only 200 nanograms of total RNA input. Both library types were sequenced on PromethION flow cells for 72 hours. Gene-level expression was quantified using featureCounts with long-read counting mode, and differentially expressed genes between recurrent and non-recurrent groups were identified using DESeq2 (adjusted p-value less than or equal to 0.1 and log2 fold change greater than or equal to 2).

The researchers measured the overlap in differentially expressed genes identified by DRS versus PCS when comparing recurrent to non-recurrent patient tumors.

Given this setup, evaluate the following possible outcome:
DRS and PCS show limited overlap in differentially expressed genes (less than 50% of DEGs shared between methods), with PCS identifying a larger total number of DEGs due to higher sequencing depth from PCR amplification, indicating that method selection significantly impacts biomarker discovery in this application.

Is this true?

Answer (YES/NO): NO